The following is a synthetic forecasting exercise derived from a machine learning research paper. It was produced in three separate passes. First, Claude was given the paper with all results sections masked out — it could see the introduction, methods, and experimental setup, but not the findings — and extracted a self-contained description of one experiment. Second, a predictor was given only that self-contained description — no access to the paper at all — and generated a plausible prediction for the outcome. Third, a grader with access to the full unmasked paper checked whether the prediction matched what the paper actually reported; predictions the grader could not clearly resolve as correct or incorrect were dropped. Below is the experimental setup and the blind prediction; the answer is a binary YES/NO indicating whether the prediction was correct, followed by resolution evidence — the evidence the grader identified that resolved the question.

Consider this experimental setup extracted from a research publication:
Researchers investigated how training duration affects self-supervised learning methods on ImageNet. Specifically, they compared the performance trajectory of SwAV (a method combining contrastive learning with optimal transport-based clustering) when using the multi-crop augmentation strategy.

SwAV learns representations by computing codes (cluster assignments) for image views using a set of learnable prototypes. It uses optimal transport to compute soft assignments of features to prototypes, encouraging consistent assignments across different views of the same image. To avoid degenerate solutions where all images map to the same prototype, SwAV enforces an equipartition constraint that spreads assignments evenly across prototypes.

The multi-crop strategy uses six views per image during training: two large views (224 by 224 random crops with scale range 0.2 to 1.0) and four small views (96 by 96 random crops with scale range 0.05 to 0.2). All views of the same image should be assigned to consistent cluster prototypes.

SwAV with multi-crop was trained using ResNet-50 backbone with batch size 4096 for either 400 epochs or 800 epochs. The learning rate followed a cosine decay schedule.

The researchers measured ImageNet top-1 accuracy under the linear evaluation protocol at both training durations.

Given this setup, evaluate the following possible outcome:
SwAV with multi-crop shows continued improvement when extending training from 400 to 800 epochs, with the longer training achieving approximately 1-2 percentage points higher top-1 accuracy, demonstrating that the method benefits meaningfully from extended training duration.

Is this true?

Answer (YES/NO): NO